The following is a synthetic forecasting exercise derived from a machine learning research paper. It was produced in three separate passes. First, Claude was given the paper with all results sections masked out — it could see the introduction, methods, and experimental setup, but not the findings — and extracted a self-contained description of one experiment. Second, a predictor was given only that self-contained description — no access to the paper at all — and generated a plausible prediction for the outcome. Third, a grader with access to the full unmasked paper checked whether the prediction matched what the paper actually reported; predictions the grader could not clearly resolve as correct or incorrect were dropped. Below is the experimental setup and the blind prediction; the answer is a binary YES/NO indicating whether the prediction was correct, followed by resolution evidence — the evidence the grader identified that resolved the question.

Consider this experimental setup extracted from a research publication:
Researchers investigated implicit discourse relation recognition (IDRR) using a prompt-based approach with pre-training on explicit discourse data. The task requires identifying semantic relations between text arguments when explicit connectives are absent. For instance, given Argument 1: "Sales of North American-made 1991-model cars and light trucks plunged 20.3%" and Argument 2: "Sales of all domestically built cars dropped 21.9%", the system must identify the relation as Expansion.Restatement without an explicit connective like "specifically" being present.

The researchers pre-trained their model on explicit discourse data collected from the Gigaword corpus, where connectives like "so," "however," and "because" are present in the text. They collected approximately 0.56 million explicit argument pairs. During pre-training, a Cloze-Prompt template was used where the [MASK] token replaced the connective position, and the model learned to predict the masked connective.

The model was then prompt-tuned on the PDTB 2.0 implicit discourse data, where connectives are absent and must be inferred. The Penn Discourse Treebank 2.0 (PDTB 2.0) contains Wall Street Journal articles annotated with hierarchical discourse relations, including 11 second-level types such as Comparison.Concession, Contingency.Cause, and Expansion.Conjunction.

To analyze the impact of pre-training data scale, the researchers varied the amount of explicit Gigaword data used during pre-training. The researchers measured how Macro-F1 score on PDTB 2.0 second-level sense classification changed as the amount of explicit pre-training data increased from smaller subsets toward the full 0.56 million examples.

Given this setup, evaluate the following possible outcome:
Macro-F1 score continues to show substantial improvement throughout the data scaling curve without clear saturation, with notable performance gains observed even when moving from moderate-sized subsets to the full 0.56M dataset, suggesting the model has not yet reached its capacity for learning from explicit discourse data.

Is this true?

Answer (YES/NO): NO